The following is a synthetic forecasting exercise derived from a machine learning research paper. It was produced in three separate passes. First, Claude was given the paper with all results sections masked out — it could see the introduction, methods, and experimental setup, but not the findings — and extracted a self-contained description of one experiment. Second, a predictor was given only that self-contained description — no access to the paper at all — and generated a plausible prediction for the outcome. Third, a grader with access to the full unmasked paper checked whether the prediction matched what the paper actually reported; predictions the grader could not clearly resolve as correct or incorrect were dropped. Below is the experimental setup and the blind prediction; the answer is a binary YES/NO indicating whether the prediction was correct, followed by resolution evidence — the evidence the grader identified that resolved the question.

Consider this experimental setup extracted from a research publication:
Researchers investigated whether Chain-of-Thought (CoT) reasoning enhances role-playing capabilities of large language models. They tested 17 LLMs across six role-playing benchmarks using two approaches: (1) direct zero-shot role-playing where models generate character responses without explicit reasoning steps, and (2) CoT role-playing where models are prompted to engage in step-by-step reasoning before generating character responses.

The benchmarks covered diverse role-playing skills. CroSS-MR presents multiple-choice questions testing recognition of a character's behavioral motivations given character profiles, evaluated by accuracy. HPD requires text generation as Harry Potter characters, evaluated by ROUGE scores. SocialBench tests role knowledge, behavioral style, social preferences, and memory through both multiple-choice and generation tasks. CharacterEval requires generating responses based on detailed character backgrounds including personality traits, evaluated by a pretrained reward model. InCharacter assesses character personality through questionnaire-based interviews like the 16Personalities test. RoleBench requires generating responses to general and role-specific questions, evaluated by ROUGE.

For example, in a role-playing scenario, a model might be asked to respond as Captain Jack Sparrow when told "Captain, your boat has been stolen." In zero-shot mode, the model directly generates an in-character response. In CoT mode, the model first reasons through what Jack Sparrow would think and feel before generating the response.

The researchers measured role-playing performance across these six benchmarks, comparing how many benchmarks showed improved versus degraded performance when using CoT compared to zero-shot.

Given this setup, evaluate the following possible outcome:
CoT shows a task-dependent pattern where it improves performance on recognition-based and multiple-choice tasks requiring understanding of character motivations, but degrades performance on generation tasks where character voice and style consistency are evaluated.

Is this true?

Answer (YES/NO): NO